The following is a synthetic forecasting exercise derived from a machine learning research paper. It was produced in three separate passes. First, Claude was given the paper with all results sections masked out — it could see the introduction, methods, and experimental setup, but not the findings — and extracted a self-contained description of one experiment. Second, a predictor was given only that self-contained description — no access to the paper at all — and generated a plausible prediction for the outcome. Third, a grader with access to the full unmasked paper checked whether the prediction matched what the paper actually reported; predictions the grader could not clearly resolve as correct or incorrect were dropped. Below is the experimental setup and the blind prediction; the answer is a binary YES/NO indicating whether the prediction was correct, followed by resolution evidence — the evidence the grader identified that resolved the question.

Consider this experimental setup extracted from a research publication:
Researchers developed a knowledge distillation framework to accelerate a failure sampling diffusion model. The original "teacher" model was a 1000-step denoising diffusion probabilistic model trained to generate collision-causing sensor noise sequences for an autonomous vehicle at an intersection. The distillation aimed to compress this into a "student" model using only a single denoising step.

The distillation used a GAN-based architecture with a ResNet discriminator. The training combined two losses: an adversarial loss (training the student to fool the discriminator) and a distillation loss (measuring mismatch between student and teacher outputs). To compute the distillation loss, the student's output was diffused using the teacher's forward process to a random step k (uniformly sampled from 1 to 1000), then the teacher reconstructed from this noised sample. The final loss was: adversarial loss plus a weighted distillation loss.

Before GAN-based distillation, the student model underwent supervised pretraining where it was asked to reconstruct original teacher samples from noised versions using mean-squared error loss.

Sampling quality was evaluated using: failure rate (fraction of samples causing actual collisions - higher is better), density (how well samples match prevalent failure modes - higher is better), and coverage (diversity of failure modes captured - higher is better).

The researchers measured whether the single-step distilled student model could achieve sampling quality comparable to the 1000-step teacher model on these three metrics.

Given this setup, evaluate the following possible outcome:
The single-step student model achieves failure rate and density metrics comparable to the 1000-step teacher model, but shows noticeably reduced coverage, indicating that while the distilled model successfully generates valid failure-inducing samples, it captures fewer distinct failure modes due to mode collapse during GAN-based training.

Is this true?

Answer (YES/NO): NO